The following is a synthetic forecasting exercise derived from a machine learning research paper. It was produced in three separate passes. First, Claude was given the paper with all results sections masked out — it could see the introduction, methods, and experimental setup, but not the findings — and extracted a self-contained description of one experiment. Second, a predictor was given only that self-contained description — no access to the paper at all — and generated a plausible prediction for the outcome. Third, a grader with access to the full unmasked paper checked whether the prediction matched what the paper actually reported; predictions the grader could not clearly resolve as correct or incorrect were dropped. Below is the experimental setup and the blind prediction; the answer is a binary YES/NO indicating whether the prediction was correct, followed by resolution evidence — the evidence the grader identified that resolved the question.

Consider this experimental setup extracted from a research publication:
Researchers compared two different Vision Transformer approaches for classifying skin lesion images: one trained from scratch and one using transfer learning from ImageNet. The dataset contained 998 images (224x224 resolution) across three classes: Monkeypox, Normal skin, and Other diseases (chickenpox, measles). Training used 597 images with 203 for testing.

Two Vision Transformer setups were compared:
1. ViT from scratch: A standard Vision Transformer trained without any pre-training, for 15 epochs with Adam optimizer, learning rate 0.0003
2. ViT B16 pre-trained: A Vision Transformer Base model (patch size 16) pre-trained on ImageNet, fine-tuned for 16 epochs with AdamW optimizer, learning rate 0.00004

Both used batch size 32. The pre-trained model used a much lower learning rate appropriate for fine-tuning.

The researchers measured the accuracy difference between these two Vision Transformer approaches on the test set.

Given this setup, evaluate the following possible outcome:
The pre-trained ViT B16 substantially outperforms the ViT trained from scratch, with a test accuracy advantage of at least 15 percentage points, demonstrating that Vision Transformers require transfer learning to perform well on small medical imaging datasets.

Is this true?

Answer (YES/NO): YES